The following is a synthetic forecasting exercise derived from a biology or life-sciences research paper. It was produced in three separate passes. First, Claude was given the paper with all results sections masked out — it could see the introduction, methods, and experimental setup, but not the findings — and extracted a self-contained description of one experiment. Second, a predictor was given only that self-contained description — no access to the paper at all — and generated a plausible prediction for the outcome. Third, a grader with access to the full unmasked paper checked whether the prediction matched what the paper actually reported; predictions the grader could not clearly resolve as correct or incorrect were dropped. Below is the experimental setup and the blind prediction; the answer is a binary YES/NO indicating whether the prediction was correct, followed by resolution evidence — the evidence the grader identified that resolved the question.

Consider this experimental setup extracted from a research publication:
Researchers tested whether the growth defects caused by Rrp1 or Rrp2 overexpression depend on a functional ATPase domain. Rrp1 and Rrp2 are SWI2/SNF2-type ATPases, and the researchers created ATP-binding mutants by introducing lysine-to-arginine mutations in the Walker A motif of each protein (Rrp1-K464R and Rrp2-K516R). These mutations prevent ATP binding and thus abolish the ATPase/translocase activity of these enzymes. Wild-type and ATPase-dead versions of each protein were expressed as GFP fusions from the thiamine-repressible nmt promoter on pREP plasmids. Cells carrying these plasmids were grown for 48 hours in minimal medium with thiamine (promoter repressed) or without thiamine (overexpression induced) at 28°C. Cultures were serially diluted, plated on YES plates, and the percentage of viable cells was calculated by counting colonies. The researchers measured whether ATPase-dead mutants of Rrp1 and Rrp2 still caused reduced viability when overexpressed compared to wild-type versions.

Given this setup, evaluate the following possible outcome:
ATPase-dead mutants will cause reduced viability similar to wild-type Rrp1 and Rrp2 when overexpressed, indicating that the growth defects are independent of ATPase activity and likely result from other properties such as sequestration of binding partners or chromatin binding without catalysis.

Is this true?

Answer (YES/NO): NO